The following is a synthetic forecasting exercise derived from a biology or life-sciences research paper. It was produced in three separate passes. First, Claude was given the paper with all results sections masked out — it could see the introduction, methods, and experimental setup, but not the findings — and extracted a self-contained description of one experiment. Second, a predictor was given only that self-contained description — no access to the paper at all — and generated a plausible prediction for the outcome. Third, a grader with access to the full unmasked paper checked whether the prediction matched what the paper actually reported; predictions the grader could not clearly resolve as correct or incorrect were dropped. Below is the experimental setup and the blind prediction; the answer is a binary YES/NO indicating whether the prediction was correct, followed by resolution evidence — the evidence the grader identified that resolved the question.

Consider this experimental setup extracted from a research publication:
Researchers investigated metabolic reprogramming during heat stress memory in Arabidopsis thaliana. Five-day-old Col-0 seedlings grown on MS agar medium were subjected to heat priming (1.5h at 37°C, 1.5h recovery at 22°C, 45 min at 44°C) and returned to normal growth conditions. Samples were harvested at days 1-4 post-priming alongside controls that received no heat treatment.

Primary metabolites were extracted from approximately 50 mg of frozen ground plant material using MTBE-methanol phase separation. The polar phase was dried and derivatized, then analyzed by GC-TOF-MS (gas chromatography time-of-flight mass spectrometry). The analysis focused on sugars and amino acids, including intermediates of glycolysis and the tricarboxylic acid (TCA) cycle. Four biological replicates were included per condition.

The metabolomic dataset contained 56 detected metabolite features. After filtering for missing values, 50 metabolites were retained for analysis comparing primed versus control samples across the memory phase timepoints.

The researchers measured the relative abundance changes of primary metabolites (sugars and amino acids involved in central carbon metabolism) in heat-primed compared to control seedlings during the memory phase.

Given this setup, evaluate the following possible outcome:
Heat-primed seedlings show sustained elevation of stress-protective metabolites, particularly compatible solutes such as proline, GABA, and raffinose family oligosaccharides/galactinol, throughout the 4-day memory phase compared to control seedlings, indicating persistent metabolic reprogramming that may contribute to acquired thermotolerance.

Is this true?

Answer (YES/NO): NO